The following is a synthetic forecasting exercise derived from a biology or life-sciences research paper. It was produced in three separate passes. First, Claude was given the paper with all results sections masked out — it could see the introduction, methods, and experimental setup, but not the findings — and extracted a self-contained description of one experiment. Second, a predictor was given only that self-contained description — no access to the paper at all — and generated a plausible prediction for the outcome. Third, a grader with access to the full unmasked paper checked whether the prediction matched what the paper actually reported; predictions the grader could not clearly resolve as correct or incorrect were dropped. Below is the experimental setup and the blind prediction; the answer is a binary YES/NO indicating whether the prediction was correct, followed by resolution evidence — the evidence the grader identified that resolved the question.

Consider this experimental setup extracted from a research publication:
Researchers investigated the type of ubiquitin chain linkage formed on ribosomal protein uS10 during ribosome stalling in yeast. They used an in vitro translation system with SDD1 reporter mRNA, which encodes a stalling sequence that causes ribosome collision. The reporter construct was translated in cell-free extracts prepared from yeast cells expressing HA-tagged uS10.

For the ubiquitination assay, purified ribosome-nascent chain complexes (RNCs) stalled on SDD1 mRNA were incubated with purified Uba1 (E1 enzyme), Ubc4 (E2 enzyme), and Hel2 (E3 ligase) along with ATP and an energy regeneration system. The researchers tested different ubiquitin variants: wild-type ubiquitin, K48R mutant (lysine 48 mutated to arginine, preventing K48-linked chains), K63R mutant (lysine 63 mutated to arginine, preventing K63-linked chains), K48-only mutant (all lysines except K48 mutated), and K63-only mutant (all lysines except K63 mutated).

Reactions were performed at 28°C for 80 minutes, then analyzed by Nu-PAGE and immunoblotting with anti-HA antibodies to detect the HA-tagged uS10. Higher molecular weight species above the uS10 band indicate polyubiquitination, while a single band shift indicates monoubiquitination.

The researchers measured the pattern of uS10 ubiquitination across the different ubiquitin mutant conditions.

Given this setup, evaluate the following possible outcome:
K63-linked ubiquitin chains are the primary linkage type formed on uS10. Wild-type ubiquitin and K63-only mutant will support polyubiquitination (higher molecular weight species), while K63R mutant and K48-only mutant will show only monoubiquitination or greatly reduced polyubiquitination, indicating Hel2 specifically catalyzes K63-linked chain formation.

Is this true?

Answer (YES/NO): YES